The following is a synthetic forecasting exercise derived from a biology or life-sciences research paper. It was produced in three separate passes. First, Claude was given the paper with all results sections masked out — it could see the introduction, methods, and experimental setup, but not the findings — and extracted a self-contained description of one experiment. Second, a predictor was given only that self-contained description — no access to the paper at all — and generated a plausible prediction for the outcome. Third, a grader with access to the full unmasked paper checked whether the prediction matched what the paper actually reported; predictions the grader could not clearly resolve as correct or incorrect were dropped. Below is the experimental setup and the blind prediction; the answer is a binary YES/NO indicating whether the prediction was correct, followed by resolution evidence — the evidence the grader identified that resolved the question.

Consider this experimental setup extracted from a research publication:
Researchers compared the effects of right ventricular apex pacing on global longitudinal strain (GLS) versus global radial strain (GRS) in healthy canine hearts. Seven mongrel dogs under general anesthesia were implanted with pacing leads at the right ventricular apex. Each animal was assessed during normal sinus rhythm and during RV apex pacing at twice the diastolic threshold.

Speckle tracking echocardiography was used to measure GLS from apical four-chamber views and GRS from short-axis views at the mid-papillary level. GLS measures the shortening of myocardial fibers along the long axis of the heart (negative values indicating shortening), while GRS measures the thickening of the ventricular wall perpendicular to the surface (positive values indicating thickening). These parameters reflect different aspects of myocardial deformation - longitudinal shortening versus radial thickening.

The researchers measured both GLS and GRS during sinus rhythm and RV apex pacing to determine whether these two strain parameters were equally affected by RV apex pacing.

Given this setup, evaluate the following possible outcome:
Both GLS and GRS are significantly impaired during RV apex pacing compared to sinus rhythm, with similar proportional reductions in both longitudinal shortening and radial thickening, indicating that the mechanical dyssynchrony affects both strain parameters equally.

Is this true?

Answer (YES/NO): NO